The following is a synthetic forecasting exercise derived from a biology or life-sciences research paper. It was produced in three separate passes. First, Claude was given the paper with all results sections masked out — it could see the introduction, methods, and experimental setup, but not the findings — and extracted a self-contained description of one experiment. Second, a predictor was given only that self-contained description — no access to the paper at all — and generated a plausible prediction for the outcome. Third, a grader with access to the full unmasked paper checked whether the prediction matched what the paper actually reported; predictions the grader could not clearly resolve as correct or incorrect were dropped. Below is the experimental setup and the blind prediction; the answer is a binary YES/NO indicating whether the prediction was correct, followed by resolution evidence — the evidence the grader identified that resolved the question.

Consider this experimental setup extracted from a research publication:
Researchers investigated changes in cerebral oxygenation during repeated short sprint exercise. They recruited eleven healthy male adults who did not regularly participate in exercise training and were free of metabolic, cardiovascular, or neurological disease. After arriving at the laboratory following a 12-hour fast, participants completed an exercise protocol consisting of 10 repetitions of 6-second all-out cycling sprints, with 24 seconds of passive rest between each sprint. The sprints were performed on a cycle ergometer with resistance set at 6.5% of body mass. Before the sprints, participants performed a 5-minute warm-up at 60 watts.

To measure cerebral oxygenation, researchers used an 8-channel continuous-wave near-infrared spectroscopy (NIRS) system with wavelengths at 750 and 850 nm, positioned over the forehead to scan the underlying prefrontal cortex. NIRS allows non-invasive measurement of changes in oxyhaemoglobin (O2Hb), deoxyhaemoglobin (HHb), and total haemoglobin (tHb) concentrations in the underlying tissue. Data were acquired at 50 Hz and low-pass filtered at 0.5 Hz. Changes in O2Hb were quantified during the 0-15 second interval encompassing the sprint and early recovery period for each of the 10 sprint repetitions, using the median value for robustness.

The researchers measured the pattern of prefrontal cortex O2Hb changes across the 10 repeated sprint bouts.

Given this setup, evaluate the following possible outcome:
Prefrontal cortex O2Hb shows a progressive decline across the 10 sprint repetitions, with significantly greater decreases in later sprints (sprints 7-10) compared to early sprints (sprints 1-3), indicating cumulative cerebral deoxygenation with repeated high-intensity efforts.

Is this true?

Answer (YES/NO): NO